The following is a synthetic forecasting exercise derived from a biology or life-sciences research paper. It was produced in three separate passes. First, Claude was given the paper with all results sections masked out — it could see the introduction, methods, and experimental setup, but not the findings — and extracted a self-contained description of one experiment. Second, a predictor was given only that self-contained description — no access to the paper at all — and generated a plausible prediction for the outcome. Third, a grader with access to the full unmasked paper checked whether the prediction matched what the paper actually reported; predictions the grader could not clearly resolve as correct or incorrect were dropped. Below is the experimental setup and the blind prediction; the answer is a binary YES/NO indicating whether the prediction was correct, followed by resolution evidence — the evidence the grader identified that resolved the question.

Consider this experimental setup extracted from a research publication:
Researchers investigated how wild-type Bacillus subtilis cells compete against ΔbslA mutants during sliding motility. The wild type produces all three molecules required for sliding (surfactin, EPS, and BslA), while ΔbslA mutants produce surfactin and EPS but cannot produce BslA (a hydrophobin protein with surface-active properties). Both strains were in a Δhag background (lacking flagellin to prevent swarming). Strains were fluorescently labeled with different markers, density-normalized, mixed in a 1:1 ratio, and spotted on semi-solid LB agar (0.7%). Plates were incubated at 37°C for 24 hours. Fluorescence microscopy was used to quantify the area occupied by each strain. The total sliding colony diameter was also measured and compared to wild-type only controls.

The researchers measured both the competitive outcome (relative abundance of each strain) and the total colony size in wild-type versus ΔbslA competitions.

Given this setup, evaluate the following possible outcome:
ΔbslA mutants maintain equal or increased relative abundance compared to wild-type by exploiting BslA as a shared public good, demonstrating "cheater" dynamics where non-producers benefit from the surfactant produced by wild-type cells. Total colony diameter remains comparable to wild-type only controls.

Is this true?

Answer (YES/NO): NO